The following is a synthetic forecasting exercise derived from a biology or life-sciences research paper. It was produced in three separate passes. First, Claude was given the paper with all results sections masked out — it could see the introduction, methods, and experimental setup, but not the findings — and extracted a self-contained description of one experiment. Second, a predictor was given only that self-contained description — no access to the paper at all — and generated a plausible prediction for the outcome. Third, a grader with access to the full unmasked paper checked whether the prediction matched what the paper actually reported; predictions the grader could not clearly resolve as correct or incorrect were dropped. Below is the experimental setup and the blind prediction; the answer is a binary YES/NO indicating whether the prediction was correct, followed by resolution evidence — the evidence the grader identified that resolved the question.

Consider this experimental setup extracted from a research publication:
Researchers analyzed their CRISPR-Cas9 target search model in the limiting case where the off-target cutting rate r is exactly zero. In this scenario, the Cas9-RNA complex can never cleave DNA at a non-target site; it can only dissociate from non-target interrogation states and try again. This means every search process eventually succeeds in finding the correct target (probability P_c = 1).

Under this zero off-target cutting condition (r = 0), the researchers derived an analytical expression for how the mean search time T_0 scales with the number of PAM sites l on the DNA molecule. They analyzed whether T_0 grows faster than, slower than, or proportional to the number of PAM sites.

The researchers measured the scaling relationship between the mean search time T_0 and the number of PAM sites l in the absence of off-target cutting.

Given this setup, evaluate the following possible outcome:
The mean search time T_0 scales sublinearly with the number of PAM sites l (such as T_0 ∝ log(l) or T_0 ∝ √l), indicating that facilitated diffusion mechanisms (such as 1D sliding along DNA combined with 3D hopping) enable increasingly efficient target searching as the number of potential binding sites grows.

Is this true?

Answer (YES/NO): NO